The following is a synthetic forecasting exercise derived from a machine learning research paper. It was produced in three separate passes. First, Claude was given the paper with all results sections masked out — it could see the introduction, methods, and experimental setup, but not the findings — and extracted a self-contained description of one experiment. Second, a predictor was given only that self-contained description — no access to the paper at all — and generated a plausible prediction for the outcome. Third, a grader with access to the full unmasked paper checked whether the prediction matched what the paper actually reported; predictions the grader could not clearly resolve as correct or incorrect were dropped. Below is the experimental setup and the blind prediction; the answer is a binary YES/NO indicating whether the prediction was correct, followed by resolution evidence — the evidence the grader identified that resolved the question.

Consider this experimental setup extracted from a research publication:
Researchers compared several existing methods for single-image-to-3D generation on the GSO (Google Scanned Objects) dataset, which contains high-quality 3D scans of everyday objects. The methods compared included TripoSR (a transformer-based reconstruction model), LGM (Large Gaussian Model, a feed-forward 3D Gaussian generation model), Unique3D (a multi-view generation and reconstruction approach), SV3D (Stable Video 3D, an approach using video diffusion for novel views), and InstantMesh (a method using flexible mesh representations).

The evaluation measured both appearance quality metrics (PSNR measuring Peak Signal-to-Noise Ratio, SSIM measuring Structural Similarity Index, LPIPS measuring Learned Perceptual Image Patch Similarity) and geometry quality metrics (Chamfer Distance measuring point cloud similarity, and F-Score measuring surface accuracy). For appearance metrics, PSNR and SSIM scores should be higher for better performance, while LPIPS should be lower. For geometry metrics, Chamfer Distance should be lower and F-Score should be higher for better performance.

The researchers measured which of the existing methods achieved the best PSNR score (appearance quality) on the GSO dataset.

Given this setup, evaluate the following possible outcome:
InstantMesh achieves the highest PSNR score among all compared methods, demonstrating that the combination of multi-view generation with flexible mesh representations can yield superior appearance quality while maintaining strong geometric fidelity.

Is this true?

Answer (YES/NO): NO